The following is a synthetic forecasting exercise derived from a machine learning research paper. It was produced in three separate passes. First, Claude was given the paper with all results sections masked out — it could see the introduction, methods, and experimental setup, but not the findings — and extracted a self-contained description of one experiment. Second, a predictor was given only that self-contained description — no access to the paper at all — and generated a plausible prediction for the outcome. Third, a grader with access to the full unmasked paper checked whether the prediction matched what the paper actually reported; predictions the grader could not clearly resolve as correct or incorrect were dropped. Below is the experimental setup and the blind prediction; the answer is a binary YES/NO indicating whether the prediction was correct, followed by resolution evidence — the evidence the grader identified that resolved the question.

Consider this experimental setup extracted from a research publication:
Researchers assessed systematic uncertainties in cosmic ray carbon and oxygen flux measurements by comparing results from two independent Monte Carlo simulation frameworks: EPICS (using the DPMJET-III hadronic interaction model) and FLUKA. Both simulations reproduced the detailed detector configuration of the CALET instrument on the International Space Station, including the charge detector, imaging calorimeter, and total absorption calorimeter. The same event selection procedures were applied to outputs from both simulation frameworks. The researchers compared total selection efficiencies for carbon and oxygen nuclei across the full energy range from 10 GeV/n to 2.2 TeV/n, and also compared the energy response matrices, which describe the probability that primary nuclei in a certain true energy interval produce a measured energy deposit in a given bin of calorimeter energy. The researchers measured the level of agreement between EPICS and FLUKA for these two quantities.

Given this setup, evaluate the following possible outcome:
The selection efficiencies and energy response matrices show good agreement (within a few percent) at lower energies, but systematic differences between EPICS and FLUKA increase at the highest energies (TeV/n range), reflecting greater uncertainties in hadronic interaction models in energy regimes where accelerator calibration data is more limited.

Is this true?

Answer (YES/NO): NO